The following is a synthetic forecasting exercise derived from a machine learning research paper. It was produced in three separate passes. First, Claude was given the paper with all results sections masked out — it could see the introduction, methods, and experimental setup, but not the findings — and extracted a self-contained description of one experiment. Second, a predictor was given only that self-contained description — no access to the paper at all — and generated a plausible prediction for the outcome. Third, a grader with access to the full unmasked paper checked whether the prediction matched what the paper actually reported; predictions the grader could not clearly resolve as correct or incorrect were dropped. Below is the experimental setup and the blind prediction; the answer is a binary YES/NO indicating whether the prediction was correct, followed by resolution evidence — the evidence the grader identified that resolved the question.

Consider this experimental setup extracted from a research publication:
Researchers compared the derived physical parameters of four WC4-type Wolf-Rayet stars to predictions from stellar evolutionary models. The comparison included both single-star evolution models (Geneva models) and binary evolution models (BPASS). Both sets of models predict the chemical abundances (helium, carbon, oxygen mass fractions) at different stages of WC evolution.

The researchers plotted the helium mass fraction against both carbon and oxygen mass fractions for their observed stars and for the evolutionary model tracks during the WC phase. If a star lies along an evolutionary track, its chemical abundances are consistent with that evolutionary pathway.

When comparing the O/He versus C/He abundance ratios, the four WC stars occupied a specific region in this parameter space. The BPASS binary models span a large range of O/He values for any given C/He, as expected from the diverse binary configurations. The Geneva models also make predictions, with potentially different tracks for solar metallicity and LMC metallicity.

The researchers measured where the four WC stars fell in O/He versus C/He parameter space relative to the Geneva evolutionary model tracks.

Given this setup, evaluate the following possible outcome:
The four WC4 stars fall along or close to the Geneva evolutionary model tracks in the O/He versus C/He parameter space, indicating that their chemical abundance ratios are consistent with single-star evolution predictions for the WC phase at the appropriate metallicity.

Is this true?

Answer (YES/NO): NO